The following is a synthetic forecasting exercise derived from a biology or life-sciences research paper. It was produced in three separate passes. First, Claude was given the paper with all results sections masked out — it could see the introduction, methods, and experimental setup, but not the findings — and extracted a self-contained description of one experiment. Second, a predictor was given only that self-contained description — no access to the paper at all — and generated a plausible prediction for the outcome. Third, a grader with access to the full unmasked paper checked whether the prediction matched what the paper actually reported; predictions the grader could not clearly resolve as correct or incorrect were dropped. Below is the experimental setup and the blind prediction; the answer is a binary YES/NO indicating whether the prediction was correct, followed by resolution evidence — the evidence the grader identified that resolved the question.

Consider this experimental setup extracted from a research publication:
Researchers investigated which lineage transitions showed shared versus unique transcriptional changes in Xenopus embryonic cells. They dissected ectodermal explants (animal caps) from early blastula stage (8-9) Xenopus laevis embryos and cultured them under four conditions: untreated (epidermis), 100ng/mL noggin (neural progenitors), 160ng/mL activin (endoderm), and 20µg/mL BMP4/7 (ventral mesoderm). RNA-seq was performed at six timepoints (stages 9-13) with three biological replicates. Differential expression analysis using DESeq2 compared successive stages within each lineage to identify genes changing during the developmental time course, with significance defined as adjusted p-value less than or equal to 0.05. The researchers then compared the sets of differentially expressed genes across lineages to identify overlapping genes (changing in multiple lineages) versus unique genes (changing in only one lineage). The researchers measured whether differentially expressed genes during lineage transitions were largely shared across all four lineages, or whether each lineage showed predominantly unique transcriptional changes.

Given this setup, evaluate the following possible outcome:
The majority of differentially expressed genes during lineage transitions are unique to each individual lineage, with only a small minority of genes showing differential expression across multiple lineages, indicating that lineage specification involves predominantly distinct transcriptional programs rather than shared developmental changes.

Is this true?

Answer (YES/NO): NO